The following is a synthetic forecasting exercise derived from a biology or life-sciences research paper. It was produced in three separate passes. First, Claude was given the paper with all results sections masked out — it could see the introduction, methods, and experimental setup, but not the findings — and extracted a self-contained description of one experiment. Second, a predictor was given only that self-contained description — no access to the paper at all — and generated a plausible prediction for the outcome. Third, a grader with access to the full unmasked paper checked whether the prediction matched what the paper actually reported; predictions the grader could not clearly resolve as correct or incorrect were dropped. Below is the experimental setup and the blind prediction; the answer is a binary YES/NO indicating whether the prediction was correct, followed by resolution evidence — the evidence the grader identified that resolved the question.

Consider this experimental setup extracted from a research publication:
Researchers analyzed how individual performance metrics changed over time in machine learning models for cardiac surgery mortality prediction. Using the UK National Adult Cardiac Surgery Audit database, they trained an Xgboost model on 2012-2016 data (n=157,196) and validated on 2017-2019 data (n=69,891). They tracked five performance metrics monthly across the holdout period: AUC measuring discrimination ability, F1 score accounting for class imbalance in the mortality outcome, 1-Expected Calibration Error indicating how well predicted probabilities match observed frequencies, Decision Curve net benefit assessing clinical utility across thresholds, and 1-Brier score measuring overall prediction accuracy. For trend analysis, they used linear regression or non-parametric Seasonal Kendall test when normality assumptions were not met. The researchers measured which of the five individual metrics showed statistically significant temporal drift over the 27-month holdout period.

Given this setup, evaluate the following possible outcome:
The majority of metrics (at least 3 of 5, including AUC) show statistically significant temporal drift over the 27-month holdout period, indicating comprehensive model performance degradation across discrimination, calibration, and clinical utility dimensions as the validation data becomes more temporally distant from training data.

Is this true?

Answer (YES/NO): YES